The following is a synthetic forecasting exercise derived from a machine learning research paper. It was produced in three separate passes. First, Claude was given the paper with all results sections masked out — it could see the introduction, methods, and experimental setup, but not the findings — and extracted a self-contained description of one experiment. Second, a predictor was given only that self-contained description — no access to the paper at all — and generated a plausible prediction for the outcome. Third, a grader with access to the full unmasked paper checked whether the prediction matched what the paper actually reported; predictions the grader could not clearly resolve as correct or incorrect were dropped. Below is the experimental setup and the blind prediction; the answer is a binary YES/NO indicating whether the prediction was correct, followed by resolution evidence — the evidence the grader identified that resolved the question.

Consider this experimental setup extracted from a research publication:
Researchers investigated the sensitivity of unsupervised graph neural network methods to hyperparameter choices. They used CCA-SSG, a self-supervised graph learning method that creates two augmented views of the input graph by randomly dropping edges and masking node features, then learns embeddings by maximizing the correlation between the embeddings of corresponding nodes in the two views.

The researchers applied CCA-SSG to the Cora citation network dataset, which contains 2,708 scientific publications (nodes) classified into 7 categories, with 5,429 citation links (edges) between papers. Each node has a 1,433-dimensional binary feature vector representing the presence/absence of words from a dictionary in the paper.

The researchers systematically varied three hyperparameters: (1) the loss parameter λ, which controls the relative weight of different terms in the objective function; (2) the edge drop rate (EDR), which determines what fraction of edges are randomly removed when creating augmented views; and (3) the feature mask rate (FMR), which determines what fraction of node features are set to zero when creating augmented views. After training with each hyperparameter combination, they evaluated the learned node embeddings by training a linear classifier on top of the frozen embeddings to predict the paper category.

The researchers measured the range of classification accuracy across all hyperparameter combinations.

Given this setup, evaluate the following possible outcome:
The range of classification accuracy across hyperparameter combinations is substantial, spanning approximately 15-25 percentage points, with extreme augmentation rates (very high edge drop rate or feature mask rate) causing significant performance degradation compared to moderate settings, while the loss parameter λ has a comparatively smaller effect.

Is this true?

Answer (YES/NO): NO